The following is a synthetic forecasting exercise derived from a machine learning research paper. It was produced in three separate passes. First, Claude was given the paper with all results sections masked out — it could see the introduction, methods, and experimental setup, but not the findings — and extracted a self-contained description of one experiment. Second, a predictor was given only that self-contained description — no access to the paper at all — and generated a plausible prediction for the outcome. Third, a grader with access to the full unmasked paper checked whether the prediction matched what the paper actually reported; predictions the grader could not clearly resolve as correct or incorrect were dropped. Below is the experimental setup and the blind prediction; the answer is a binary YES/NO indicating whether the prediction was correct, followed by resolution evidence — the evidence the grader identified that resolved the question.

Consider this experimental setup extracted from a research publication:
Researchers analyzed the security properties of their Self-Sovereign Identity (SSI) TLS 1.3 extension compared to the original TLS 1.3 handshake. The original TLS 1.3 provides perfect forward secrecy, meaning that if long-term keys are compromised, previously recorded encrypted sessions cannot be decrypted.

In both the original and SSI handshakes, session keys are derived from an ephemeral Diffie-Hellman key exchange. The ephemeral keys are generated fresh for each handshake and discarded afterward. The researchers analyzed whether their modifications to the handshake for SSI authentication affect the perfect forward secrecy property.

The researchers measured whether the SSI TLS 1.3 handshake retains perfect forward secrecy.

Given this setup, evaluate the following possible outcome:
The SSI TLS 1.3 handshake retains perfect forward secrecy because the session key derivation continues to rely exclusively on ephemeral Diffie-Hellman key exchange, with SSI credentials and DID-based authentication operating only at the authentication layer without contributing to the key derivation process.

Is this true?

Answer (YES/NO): YES